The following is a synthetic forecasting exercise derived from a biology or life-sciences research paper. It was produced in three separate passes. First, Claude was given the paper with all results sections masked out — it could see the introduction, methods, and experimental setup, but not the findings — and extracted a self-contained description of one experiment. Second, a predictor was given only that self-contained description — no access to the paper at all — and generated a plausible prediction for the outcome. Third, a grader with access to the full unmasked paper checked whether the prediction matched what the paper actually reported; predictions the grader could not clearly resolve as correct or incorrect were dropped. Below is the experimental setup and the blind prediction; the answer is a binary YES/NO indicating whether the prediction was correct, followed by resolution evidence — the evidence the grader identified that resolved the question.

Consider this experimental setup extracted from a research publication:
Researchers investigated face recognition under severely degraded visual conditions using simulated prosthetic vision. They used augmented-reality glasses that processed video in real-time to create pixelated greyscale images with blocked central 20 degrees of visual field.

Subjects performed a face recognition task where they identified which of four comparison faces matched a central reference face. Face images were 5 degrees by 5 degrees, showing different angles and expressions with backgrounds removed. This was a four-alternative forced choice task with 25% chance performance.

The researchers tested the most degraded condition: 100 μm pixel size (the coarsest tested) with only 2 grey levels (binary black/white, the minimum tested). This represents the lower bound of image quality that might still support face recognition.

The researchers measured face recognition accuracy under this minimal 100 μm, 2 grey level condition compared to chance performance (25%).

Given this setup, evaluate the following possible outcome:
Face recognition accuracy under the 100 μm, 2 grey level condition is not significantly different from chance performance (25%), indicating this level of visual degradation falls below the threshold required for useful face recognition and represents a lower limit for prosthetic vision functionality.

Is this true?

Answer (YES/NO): NO